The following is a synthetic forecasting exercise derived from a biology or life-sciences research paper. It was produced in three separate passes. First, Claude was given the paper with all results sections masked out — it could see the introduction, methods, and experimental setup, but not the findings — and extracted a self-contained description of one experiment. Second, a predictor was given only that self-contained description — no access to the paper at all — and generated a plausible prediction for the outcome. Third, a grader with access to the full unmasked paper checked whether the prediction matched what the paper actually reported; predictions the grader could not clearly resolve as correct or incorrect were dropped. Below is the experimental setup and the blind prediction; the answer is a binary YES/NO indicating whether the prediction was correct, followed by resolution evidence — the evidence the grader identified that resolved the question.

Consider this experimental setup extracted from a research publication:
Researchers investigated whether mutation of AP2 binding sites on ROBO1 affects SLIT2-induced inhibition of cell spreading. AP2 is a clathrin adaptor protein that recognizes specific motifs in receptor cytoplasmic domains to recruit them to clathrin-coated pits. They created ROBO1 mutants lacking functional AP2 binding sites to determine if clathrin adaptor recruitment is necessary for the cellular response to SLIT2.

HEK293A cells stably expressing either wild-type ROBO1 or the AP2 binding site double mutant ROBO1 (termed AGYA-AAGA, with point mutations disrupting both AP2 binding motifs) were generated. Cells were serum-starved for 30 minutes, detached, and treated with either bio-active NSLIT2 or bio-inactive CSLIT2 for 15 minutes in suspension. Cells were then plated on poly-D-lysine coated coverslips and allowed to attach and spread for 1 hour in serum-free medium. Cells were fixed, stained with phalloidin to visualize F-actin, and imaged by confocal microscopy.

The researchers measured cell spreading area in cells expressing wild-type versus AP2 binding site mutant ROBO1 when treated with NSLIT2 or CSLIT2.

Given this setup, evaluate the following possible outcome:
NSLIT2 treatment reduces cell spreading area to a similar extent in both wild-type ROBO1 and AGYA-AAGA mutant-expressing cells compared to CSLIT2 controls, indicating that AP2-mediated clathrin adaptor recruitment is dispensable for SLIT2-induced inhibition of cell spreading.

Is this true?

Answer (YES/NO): NO